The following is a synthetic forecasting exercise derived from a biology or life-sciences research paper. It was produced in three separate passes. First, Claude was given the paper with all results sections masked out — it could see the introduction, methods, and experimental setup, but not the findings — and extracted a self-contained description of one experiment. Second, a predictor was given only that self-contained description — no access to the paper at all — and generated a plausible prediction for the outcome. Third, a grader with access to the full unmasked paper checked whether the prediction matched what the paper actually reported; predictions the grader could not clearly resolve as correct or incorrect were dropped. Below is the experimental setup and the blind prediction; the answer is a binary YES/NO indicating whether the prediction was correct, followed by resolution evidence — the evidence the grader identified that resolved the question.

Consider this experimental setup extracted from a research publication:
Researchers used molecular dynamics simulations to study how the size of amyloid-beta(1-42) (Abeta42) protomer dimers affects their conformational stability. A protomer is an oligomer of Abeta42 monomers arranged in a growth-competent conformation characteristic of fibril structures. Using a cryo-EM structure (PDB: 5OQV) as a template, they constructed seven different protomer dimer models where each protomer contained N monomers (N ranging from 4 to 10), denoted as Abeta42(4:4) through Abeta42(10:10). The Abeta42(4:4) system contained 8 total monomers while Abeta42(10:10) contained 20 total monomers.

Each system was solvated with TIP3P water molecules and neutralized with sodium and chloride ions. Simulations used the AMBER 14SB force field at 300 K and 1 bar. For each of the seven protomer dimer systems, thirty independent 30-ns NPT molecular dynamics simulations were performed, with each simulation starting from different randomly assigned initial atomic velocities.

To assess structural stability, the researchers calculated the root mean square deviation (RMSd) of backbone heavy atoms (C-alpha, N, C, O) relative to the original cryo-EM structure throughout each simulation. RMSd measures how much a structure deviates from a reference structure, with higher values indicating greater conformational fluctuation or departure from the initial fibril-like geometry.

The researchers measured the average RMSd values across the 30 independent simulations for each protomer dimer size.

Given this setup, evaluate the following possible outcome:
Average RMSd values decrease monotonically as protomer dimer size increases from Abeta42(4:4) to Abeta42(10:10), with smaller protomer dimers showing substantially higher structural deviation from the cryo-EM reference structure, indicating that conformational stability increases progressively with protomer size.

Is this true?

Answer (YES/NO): YES